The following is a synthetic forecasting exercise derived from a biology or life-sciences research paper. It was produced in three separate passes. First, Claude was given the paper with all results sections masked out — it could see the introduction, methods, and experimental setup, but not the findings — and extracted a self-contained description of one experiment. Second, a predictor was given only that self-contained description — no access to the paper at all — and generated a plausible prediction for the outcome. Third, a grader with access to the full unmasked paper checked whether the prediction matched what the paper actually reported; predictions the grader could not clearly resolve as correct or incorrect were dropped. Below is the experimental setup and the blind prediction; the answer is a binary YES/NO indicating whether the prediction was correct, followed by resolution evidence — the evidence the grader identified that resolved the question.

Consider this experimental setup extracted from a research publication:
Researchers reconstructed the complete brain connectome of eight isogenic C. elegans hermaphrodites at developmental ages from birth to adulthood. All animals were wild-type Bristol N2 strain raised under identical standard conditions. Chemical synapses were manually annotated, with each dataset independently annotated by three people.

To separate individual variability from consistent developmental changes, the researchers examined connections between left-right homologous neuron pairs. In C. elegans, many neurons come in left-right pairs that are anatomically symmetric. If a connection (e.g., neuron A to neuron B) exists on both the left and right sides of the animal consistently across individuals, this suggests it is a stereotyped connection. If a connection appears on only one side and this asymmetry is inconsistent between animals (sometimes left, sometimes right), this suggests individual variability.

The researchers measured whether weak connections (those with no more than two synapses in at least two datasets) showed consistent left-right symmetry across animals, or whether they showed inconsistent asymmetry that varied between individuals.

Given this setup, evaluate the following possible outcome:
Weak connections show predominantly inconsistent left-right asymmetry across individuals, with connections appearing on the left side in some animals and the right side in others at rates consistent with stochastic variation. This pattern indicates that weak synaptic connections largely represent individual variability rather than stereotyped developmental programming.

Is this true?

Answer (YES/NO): YES